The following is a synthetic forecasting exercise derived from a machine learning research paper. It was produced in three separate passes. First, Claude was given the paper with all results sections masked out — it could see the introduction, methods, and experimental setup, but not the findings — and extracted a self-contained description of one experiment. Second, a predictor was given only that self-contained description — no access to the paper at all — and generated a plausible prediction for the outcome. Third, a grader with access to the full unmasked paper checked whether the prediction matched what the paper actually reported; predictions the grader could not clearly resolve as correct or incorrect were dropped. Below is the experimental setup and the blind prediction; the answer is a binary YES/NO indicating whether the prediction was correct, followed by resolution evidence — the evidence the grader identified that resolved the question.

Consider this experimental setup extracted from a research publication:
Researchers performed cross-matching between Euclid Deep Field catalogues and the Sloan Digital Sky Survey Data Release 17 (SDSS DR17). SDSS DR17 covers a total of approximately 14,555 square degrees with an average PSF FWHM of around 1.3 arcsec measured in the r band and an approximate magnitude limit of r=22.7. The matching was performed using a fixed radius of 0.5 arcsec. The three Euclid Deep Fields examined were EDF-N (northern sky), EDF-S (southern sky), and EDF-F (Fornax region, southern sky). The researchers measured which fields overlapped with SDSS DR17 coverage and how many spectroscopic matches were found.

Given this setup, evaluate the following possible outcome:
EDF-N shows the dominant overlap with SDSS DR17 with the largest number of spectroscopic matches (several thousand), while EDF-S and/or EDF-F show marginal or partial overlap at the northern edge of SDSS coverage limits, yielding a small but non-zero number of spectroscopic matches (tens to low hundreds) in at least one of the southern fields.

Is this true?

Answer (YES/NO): NO